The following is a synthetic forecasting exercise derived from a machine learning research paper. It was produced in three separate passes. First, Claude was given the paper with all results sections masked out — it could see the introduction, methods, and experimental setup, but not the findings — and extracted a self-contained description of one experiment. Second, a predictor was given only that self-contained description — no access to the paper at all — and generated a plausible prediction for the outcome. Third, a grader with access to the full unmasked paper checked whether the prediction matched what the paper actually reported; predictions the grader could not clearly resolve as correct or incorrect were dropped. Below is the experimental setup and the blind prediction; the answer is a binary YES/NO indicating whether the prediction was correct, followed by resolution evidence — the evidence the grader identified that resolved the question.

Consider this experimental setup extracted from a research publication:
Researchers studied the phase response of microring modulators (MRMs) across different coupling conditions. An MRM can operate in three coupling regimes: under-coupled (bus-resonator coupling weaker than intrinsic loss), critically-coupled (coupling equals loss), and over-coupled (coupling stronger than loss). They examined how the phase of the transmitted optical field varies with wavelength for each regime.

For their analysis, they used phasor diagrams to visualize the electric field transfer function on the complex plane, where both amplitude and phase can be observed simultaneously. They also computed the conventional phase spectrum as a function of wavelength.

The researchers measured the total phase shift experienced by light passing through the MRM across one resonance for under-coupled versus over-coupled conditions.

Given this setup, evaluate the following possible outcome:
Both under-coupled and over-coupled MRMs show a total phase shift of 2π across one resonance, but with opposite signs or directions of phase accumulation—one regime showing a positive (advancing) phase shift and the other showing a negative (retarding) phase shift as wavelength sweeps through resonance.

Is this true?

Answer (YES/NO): NO